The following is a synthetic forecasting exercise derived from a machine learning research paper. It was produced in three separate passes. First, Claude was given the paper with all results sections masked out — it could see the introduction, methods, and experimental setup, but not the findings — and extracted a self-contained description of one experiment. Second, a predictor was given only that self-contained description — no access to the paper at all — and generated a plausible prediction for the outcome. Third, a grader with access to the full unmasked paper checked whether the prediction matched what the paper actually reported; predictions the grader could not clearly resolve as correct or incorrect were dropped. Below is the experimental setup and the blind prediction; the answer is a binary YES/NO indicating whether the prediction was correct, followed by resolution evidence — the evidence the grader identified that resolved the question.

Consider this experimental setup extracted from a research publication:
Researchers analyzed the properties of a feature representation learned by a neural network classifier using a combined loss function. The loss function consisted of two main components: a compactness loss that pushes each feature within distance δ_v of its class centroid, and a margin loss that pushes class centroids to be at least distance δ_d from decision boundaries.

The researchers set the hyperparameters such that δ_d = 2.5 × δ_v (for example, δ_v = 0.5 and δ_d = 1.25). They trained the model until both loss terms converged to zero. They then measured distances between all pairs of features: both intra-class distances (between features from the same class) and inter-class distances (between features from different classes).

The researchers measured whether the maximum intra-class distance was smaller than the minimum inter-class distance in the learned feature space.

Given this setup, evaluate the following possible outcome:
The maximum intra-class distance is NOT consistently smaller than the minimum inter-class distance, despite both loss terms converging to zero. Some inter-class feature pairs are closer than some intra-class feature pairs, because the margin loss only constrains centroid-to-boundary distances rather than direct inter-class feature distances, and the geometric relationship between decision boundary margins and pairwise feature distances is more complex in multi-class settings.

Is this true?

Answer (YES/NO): NO